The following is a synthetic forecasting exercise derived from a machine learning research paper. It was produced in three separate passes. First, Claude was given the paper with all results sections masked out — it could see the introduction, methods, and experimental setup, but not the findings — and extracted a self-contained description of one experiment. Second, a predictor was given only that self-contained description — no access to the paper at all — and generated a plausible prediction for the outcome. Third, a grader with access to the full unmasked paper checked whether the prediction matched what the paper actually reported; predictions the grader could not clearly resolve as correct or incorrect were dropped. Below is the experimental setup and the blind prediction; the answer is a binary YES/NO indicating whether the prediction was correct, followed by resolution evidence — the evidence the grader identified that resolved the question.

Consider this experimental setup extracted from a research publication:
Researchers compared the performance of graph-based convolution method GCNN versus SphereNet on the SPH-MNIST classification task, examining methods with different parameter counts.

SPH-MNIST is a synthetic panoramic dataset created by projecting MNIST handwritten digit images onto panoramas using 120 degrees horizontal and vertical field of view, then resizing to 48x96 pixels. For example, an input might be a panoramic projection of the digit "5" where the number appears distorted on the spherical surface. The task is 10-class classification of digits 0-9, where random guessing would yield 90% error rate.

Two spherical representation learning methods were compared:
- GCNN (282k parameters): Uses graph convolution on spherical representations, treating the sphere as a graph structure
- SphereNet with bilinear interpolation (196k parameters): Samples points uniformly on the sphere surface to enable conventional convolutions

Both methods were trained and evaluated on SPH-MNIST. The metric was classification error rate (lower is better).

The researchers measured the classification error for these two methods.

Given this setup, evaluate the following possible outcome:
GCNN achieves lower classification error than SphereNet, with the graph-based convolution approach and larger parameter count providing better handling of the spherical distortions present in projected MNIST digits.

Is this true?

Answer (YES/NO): NO